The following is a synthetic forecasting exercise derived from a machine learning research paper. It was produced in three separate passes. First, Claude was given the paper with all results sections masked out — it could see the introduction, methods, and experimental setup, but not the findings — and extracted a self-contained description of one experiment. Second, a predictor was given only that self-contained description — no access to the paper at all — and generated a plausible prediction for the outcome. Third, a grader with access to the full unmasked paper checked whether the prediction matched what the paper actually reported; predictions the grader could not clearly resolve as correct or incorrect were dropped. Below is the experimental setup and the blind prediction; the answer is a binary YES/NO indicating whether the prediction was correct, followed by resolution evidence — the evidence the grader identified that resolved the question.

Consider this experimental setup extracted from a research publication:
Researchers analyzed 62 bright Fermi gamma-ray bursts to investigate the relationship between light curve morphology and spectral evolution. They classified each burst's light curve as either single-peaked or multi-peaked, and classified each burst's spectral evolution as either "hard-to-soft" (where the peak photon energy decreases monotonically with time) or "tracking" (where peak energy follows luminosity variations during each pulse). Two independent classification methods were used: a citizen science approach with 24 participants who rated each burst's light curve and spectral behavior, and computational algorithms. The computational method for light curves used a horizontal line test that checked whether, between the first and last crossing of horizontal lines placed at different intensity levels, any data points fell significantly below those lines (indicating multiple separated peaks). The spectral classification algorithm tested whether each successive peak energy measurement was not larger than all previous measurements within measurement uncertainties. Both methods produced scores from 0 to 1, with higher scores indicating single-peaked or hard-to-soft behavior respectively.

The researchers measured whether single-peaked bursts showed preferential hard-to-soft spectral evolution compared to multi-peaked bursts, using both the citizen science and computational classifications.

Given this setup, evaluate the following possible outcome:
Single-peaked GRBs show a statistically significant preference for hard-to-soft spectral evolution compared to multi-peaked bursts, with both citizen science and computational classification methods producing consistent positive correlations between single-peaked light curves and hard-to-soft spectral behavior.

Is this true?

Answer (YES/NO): YES